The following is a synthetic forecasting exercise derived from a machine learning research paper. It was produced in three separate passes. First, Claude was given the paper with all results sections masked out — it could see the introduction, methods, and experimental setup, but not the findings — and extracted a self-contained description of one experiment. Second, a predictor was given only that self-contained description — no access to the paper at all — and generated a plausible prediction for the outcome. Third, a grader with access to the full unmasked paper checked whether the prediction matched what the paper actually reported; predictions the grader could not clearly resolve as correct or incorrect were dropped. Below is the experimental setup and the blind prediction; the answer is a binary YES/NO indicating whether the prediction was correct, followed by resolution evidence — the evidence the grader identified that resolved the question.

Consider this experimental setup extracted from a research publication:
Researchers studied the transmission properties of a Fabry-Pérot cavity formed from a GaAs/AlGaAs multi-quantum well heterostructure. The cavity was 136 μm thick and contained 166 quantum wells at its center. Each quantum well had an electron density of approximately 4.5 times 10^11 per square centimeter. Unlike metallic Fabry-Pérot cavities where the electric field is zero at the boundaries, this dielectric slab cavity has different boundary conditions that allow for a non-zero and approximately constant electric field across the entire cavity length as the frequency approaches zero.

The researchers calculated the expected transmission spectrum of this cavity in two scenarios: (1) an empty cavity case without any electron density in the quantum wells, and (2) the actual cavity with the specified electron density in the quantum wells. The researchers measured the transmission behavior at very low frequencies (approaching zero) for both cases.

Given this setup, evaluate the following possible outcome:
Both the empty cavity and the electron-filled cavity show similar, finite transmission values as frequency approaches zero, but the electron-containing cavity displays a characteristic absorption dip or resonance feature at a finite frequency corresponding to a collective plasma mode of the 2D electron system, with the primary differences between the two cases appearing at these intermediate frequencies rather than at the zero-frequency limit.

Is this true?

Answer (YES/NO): NO